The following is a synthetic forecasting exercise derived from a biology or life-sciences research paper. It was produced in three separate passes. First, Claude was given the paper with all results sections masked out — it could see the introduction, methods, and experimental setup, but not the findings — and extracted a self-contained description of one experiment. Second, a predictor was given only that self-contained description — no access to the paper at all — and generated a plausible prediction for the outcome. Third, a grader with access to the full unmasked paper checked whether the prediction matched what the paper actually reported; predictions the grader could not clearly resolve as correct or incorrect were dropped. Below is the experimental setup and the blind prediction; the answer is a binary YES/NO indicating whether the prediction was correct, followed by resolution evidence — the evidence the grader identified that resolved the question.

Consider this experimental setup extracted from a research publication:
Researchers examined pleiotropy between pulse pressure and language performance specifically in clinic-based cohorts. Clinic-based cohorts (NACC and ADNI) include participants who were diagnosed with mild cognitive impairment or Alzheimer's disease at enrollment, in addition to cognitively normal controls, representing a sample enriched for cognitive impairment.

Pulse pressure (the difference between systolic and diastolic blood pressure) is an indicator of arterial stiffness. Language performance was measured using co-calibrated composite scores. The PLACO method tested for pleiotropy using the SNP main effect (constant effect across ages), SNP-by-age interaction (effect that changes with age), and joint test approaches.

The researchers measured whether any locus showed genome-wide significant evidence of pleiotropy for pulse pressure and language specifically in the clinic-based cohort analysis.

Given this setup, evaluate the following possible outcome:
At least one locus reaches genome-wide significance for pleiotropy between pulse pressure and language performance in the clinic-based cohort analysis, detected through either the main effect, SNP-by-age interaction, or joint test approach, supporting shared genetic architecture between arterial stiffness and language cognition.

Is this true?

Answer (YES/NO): YES